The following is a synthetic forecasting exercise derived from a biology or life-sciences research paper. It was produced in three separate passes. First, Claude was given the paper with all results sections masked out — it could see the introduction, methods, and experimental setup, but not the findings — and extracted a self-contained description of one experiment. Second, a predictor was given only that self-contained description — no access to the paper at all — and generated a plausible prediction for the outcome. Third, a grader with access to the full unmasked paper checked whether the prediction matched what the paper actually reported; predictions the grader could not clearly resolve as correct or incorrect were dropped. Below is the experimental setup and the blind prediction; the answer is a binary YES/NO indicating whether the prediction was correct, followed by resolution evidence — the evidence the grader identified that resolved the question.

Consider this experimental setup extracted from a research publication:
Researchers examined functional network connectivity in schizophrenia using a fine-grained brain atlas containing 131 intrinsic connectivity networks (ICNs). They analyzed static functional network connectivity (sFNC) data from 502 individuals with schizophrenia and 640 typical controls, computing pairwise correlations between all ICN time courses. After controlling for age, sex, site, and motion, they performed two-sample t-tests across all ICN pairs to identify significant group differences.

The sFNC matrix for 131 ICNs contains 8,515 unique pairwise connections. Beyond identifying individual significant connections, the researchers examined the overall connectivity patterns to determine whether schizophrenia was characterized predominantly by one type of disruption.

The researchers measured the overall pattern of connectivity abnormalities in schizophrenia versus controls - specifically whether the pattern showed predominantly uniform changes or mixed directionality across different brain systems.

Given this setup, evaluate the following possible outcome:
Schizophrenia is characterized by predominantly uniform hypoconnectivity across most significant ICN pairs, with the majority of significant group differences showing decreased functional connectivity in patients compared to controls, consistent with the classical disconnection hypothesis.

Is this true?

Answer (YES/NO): NO